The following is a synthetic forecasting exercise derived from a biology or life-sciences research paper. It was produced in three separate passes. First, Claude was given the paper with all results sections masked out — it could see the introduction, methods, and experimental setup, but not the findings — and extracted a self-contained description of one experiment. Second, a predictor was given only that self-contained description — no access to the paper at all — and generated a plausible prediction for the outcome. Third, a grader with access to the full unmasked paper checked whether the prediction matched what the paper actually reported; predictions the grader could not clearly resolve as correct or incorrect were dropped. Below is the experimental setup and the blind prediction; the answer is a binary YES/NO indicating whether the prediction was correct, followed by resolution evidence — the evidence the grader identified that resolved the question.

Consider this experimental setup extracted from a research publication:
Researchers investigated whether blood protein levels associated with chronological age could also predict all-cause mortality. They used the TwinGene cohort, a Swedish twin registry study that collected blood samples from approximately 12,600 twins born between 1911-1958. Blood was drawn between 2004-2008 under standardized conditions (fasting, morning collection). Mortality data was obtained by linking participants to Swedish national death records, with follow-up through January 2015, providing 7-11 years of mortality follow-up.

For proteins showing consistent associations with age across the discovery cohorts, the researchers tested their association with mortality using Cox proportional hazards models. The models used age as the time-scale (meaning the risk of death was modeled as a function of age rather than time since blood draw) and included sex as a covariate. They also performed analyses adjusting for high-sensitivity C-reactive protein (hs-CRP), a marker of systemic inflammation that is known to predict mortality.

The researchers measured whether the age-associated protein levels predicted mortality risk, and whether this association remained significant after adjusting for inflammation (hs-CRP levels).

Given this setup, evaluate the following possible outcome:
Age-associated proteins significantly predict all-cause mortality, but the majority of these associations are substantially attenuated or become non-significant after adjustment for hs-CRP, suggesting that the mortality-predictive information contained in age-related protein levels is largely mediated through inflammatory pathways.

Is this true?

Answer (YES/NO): NO